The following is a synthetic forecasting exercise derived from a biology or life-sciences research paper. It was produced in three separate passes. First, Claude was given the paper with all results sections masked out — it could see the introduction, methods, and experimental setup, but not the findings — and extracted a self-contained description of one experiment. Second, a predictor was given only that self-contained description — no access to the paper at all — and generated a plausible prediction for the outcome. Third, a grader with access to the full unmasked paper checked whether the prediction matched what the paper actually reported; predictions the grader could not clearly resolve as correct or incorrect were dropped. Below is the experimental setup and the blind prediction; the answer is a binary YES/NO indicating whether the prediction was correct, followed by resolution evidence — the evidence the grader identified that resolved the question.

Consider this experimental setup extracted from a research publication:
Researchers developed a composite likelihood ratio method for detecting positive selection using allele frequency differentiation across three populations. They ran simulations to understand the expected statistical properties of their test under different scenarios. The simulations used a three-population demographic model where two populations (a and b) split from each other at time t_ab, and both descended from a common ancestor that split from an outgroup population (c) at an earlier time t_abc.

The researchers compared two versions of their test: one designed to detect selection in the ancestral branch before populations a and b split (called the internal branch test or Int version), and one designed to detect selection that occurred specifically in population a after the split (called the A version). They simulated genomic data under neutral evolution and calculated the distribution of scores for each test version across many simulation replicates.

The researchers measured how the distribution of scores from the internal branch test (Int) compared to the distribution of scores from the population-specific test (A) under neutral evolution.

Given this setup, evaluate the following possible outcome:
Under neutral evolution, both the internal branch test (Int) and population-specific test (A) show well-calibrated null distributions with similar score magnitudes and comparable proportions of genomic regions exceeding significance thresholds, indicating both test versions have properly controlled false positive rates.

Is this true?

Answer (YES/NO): NO